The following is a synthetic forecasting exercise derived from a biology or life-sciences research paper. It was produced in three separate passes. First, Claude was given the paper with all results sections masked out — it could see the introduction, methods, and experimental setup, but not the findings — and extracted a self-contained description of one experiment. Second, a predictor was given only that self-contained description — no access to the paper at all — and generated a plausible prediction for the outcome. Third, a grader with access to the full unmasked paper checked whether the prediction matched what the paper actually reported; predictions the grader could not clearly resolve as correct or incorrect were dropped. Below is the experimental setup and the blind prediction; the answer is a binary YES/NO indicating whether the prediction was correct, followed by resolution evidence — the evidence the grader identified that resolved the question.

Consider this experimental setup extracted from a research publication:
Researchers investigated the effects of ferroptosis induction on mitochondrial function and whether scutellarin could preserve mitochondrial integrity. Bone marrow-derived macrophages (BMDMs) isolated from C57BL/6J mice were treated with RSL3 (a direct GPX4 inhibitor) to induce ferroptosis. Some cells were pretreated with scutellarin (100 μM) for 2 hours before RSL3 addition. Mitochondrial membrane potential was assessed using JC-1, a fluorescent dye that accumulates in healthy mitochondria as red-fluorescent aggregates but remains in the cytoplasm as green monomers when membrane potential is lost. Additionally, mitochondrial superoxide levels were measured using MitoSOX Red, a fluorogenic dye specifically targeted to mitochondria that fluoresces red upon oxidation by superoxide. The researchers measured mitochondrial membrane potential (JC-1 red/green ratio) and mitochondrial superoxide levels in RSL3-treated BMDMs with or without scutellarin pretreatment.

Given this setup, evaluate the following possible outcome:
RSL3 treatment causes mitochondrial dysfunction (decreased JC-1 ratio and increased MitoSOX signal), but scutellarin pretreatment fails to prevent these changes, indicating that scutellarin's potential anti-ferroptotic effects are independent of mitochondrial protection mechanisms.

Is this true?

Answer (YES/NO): NO